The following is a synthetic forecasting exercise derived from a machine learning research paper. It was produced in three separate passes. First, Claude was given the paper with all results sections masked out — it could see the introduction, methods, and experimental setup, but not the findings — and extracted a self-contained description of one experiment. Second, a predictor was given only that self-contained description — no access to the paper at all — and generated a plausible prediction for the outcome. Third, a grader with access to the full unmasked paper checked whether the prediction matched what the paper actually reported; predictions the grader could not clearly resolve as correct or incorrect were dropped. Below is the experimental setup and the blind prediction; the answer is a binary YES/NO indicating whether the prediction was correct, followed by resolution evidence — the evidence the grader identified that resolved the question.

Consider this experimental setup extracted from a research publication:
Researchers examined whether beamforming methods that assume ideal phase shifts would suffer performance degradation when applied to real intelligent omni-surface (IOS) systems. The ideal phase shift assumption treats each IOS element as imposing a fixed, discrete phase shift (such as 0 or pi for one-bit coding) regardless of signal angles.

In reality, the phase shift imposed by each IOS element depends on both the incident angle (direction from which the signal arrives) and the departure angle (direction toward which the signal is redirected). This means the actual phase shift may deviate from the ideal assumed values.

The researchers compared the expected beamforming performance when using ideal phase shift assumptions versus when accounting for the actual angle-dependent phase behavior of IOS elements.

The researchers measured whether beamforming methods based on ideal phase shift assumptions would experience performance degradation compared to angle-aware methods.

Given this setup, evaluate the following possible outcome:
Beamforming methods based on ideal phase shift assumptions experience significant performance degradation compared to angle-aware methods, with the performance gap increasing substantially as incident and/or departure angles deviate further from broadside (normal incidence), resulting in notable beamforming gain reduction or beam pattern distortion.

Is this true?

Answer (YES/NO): NO